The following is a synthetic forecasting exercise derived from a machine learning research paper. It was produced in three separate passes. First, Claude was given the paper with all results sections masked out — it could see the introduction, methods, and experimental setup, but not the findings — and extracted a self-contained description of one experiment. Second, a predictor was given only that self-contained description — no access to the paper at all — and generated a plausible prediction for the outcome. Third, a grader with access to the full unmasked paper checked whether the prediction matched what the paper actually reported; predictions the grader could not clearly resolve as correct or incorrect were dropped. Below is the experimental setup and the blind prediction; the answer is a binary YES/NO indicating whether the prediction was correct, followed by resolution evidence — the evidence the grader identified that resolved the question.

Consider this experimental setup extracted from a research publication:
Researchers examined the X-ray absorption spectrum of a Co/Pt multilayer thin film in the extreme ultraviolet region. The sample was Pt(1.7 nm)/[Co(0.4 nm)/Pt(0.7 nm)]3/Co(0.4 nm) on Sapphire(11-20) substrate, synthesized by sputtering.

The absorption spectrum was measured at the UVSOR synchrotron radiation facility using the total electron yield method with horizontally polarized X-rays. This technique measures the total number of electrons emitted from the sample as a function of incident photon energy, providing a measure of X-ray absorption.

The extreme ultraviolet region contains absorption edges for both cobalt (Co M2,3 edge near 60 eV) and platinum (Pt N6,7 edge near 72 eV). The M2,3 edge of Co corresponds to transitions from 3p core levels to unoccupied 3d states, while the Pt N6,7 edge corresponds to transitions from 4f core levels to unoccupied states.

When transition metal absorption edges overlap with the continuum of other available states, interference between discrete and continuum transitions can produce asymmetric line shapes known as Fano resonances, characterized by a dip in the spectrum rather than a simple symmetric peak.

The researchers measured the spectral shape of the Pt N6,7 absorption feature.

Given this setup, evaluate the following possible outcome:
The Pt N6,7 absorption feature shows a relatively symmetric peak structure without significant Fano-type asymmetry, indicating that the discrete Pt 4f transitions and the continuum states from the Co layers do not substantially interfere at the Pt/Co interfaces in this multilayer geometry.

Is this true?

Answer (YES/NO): NO